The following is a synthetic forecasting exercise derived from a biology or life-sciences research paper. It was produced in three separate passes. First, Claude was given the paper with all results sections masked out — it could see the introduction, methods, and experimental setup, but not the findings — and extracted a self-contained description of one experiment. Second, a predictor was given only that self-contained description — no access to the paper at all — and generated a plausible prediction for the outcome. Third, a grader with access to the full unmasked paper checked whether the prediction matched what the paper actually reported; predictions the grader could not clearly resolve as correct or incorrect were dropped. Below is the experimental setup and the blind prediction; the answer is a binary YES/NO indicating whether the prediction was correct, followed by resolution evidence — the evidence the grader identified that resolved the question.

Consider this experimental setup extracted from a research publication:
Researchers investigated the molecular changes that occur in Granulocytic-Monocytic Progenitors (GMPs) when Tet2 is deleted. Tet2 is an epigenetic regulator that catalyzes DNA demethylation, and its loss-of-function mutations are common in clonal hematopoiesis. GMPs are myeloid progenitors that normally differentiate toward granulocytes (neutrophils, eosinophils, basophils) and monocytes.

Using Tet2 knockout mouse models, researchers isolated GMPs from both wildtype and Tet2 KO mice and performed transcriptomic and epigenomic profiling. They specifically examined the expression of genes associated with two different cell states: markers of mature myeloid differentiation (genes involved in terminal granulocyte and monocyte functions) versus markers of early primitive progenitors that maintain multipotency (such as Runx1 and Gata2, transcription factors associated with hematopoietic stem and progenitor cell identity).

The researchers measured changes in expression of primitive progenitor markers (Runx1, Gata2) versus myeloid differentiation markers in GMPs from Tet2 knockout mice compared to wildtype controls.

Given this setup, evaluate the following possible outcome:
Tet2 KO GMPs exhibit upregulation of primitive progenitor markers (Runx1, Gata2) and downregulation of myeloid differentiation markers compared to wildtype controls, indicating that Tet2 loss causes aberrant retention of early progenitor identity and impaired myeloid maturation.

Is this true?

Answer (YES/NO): YES